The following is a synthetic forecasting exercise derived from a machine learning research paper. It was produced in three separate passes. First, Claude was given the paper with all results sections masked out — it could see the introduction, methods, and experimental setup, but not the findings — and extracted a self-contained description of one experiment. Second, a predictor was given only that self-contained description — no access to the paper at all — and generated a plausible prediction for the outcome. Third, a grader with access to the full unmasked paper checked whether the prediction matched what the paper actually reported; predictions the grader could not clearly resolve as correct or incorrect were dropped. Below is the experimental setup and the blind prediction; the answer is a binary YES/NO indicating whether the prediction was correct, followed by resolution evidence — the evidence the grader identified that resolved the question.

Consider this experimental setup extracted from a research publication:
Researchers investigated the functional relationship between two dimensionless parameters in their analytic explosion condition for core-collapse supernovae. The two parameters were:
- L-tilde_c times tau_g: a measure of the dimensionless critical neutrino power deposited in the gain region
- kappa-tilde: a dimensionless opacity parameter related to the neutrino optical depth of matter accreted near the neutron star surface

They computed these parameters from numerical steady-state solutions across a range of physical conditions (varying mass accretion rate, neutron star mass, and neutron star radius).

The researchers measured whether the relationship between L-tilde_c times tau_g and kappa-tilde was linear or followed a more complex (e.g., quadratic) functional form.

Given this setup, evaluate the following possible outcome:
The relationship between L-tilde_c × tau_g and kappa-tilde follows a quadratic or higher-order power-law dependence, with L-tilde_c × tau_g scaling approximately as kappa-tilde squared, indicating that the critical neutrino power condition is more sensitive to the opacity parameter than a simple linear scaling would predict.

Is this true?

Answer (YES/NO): NO